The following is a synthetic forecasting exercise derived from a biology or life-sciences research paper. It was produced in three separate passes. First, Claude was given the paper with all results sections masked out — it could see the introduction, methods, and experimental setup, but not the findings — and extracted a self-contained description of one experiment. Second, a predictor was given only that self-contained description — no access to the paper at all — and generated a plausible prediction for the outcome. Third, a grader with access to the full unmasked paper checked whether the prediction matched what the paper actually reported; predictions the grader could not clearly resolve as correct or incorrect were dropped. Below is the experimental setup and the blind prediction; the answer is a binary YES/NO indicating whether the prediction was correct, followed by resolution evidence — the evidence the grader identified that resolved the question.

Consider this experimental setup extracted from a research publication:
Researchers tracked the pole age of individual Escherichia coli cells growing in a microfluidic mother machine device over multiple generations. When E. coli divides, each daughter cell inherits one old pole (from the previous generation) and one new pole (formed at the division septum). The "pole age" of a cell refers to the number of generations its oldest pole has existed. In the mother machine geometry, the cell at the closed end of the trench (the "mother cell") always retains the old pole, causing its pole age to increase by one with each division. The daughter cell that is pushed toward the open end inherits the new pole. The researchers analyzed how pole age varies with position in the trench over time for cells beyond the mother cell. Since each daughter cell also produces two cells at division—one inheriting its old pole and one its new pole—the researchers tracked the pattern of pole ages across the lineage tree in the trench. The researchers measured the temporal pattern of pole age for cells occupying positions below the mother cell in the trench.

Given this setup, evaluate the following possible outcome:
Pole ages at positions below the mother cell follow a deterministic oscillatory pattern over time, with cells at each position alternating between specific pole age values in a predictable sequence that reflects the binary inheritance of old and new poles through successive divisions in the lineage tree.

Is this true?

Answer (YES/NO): YES